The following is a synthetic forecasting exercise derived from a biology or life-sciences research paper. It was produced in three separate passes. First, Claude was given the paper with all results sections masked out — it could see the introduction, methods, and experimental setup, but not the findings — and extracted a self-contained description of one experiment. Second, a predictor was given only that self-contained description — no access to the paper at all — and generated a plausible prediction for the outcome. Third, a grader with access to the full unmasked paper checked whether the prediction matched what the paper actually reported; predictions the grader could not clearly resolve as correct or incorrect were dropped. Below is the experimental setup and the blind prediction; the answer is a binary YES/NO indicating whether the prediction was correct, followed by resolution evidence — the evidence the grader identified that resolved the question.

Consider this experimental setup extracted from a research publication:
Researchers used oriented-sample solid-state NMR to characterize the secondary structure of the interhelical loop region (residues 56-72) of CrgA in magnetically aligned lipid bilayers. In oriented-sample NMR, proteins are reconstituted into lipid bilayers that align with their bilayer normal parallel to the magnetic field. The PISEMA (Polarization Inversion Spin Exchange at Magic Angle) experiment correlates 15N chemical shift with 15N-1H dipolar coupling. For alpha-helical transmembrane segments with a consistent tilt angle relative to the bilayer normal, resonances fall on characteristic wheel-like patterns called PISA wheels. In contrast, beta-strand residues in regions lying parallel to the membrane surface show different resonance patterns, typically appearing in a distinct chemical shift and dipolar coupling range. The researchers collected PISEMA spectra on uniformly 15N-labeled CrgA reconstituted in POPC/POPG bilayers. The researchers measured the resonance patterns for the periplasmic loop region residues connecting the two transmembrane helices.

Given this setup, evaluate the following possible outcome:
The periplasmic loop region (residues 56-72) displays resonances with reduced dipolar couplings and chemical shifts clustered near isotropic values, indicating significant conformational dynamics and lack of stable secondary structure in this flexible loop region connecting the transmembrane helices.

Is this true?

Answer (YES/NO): NO